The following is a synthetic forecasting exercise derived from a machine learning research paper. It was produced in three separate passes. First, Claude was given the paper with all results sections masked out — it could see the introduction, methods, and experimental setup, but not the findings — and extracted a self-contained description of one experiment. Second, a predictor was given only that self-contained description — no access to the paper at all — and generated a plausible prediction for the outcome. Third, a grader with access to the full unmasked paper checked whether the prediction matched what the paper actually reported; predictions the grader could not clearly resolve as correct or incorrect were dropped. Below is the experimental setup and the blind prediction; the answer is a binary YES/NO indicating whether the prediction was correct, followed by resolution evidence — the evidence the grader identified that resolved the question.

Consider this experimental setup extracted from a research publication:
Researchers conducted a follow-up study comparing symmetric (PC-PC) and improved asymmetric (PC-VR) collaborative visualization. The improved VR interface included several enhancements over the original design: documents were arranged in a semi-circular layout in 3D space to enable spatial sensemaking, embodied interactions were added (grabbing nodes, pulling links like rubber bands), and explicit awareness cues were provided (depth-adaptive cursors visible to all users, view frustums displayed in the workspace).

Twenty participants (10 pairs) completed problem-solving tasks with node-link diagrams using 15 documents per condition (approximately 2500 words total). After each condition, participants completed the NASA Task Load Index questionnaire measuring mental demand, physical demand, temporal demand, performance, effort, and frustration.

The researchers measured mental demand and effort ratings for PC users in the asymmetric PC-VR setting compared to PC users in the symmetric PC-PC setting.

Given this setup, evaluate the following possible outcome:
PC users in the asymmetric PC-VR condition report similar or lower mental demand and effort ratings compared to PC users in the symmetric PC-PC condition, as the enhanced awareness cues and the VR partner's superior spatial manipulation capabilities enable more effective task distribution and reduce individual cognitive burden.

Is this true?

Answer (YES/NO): YES